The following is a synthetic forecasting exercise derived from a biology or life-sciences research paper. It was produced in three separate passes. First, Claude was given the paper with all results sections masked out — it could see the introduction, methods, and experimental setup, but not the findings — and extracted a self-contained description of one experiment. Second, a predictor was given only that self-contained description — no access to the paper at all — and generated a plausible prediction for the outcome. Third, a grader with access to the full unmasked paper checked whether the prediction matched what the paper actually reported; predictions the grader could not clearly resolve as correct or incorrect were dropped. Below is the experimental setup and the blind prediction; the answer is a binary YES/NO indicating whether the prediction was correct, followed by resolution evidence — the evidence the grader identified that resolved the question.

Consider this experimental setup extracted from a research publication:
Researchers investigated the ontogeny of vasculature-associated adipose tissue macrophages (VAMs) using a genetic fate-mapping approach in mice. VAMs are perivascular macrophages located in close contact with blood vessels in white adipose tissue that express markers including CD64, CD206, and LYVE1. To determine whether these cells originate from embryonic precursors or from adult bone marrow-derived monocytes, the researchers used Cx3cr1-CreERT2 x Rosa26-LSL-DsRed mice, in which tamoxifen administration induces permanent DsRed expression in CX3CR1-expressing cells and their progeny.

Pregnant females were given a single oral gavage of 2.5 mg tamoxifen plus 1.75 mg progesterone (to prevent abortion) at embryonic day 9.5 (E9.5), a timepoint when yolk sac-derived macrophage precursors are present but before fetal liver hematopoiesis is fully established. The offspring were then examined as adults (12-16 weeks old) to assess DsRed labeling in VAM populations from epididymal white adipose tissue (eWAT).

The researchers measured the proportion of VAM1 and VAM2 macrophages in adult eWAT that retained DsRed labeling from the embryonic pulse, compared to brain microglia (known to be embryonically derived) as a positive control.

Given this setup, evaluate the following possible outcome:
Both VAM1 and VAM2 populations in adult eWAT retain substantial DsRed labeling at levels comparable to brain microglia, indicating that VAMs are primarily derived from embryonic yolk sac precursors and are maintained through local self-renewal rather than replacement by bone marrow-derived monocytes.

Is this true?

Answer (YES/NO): NO